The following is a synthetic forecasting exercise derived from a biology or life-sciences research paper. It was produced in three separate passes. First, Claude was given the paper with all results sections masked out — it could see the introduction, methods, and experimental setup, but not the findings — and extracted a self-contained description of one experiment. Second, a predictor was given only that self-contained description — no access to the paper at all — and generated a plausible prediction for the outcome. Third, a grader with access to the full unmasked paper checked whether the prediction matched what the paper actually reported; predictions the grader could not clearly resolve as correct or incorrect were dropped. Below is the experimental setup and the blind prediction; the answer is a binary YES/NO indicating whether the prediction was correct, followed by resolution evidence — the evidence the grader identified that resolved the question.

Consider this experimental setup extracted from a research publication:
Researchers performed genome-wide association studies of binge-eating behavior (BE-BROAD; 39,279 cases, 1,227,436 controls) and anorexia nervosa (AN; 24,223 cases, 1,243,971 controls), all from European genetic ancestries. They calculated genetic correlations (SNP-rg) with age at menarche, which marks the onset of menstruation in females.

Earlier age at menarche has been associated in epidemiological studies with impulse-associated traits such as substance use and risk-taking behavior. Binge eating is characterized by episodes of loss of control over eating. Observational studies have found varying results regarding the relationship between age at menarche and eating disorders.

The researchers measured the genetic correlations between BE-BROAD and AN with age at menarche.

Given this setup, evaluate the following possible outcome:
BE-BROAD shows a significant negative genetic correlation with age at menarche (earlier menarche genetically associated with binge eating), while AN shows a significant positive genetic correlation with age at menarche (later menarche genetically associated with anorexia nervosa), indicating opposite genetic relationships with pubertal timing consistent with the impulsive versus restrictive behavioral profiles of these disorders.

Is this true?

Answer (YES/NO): NO